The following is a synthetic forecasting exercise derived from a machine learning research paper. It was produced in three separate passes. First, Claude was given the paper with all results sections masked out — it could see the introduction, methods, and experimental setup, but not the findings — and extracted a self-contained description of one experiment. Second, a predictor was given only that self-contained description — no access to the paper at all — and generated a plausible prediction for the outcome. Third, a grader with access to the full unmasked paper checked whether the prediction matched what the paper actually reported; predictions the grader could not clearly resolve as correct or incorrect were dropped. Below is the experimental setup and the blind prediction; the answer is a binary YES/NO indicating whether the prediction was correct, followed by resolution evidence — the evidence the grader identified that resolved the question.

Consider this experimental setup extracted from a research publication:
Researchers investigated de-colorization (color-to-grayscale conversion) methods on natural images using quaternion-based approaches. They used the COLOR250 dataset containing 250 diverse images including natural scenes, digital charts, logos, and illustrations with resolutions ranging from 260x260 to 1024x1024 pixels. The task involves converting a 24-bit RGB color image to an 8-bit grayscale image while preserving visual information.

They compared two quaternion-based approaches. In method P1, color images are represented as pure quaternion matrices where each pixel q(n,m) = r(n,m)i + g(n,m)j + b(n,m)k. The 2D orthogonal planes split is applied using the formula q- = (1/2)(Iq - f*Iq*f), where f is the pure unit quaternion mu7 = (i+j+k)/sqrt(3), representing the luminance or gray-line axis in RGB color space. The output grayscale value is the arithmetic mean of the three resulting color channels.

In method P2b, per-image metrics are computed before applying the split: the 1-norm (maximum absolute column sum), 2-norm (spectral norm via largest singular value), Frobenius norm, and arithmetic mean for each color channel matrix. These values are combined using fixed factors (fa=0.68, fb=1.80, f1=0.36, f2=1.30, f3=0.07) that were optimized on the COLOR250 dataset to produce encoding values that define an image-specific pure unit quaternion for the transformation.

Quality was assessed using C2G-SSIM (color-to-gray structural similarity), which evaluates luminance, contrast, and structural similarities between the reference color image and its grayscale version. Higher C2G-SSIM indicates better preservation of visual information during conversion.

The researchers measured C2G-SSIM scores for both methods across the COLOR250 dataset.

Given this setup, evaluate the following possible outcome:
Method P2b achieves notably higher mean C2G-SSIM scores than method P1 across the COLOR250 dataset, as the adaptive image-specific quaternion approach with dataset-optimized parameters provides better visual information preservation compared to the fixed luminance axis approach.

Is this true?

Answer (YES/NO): YES